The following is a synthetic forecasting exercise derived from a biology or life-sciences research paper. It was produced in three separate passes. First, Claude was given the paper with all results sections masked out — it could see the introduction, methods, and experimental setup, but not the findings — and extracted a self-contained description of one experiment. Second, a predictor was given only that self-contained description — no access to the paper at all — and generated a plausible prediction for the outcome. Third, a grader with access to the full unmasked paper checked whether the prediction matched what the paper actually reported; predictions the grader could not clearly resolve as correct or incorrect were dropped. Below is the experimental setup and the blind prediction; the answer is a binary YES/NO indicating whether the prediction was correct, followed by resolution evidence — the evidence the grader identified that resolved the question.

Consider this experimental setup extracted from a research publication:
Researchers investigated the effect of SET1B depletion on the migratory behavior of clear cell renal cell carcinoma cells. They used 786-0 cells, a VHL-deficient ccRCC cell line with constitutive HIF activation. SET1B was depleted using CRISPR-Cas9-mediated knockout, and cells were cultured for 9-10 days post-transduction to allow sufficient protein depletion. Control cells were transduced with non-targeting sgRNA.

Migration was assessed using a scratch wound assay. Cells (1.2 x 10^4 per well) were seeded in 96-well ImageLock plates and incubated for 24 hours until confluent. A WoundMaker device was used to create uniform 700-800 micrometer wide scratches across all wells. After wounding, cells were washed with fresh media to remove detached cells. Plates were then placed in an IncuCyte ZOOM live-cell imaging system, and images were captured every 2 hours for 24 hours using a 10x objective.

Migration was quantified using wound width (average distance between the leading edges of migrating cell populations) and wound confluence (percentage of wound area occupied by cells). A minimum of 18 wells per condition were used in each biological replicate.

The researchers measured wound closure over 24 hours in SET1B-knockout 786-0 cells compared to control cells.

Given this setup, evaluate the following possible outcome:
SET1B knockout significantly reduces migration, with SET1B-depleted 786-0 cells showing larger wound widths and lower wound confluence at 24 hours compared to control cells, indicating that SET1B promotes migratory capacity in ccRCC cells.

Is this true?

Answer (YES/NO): NO